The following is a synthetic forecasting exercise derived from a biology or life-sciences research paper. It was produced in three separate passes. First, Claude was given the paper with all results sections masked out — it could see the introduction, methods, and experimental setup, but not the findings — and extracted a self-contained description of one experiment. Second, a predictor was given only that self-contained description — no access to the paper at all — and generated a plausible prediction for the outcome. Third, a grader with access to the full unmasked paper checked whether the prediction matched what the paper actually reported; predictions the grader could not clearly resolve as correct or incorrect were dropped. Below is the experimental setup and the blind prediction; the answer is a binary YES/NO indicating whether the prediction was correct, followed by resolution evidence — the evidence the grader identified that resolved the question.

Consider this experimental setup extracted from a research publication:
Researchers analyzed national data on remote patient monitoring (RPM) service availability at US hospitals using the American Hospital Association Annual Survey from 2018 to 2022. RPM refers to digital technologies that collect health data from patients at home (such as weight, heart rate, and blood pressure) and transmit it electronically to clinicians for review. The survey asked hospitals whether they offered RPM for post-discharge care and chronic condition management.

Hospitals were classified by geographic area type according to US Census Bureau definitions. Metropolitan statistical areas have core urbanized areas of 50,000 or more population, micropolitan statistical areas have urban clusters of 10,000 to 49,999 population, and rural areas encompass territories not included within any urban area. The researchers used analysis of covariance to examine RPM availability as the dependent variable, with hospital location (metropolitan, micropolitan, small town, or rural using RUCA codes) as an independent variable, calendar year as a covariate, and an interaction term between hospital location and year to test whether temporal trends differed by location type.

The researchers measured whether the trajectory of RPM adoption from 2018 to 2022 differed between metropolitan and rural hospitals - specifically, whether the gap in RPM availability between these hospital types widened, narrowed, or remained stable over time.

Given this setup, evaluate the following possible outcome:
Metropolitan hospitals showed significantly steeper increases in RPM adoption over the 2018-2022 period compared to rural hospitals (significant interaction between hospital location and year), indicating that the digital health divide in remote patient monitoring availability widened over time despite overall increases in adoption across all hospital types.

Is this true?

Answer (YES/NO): NO